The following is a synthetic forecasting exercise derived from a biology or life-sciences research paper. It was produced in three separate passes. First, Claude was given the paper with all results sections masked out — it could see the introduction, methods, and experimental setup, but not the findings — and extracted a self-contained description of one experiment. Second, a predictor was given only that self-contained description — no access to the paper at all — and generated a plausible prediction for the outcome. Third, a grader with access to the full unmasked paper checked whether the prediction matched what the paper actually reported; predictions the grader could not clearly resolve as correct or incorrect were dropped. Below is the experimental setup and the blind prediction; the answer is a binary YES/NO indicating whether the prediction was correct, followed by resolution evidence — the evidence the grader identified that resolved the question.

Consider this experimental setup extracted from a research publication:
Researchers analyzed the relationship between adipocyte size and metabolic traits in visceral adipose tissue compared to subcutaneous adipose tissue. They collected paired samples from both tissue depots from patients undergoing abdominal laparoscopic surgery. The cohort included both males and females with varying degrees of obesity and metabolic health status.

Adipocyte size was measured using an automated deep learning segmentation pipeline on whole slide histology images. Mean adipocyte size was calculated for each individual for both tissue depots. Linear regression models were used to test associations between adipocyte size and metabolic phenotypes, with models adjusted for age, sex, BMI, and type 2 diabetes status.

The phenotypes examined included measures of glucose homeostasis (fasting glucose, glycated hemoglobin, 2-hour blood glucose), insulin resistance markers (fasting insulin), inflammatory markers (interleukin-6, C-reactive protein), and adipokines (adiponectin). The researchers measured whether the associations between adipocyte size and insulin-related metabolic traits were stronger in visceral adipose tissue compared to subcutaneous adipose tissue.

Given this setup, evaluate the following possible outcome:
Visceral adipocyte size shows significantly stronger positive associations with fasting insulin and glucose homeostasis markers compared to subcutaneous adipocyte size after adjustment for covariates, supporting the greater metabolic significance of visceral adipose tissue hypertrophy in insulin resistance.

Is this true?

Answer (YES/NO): NO